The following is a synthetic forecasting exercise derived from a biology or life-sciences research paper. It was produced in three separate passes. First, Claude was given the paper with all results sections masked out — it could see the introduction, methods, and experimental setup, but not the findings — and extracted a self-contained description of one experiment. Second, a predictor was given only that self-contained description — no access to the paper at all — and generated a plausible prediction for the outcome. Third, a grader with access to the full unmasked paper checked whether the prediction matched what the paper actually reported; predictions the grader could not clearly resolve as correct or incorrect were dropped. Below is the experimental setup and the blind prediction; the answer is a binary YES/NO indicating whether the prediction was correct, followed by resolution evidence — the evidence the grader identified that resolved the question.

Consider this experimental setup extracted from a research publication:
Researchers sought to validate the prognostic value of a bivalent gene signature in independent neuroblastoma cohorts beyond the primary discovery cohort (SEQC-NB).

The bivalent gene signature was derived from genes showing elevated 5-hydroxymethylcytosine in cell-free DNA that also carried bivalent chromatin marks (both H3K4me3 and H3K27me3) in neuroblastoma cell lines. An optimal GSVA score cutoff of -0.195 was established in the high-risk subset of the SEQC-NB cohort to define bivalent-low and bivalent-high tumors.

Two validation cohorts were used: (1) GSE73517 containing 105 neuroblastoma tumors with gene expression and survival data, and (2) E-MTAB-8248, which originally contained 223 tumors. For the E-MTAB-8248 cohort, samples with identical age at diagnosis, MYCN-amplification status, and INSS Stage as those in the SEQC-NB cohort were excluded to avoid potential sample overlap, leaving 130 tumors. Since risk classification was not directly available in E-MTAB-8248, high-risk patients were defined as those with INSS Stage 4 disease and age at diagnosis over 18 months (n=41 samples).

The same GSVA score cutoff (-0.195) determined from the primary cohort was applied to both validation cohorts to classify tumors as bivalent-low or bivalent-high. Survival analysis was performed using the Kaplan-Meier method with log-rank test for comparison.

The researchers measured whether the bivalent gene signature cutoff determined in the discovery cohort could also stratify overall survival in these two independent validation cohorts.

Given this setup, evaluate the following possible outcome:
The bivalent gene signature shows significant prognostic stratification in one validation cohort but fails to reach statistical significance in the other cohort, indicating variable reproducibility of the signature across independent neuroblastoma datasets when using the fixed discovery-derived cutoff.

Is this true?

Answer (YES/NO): NO